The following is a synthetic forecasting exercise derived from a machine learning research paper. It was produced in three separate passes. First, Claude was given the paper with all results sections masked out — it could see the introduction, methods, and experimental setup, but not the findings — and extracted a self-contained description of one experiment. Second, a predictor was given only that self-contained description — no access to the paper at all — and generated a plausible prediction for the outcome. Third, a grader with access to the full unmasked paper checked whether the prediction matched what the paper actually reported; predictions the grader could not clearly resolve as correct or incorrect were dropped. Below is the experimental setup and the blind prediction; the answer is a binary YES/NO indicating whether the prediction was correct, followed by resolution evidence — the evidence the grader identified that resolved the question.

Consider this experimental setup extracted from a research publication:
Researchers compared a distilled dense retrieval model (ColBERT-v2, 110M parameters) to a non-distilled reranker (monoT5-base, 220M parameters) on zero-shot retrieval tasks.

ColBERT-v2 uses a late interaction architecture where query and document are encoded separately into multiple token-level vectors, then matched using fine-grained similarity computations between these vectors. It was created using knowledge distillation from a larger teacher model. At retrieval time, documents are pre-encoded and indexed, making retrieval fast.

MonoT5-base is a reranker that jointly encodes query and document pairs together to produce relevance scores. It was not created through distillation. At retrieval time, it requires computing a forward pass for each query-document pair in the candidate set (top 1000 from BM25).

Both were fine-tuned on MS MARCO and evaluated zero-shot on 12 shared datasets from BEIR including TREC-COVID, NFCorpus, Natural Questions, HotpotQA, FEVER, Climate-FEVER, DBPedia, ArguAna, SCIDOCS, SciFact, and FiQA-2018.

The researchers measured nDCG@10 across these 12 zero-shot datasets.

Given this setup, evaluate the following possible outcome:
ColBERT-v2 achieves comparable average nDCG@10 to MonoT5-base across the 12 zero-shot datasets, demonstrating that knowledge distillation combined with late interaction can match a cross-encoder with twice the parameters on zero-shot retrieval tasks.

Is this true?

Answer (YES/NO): YES